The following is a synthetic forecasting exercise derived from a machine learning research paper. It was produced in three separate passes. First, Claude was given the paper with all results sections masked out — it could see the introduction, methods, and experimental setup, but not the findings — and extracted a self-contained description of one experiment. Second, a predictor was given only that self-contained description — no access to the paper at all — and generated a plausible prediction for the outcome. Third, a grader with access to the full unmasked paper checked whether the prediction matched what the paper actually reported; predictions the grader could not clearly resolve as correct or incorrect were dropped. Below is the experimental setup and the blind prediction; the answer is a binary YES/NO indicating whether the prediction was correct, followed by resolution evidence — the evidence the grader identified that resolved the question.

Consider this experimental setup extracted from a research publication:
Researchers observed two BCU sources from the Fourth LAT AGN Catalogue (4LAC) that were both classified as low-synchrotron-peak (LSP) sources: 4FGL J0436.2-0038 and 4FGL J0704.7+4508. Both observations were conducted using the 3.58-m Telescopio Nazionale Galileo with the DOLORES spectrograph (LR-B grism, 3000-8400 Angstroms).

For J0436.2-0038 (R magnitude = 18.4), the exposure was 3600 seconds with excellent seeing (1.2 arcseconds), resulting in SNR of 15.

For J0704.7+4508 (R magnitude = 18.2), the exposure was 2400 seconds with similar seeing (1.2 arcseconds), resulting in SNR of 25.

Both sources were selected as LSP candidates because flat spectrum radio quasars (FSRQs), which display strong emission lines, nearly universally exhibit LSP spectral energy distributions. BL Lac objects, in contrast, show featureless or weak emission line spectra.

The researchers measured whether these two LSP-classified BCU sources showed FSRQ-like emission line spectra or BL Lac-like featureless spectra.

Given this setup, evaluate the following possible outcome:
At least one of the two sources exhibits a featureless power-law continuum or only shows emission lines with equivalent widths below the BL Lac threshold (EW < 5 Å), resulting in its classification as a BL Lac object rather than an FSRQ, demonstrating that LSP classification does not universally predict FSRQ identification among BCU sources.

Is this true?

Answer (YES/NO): YES